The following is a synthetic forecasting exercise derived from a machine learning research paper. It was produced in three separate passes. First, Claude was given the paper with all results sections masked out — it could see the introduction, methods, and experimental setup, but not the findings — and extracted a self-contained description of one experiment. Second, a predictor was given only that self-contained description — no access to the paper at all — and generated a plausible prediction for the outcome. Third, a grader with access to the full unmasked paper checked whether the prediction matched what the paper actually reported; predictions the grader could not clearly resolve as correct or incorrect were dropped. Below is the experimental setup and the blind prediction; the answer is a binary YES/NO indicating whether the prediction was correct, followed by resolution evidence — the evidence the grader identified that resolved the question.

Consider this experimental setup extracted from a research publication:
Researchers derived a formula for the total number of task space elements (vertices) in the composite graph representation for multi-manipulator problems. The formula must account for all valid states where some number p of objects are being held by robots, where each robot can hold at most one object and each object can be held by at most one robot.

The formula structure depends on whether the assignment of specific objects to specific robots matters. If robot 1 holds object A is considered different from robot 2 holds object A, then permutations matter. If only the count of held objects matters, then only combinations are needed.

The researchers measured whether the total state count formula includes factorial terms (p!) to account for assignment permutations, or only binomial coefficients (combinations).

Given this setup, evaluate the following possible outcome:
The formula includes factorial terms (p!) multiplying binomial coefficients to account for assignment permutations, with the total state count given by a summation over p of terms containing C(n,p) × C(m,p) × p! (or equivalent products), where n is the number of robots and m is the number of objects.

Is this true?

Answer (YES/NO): YES